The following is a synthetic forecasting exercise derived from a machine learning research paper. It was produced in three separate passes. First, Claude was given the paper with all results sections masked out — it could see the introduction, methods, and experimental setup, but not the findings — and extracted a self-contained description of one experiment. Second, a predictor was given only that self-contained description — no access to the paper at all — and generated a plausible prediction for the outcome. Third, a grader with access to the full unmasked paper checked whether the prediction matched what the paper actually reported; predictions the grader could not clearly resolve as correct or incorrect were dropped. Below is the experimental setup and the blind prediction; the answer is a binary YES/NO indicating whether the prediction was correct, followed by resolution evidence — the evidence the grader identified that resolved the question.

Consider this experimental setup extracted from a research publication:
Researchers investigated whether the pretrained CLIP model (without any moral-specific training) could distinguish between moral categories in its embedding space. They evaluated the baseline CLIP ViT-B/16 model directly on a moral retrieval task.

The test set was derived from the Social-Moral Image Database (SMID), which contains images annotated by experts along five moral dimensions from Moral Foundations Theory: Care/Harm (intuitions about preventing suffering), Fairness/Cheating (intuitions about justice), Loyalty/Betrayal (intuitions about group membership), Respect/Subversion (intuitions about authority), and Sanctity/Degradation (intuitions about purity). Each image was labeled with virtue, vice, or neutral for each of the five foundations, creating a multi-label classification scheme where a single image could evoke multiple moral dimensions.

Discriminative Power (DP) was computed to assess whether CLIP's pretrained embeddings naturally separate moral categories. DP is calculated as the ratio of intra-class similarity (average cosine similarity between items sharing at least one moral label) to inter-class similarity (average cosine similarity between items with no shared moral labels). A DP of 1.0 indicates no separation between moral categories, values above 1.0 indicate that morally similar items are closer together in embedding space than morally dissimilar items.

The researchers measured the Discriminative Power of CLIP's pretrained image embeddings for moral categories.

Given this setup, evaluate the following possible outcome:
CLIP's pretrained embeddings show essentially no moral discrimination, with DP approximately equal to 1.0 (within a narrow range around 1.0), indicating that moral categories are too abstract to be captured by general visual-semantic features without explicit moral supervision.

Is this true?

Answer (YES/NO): NO